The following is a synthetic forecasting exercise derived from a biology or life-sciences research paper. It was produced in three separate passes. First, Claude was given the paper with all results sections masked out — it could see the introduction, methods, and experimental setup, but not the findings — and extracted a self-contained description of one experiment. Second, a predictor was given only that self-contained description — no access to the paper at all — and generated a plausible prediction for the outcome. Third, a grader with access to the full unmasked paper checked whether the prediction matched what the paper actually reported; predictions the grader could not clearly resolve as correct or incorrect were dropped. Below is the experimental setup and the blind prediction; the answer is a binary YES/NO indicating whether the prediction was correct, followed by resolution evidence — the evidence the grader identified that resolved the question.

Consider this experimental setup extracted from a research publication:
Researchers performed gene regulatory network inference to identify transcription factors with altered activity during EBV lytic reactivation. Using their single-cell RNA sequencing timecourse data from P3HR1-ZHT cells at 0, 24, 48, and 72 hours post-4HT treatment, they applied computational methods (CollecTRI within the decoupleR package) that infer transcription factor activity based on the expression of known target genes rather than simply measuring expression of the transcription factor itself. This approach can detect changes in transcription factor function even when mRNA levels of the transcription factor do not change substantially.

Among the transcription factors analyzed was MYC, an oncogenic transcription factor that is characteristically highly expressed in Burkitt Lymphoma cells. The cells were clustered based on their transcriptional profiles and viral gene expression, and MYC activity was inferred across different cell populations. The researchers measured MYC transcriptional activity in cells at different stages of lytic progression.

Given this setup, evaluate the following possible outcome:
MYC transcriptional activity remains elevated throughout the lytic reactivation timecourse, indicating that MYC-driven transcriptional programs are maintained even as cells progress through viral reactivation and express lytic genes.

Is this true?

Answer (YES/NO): NO